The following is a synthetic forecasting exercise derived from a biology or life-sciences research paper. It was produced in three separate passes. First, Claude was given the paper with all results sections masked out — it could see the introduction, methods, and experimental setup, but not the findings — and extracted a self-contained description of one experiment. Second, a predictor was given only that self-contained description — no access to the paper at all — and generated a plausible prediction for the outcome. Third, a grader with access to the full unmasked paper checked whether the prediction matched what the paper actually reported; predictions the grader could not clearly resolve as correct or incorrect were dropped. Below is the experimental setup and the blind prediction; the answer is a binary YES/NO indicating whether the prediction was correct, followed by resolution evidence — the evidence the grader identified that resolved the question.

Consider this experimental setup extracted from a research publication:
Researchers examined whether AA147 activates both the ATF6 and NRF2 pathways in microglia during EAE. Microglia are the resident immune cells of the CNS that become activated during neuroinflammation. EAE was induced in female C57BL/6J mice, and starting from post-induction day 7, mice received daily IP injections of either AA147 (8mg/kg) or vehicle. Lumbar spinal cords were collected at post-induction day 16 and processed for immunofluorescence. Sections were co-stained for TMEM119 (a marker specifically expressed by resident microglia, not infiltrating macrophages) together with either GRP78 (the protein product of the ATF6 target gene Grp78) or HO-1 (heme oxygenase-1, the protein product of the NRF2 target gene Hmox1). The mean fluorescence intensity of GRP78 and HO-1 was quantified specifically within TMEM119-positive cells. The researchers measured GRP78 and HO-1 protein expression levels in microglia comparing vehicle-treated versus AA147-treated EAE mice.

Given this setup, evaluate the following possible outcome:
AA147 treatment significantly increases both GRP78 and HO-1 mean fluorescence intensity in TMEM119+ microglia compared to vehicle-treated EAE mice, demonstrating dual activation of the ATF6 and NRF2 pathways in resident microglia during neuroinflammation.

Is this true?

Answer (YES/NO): YES